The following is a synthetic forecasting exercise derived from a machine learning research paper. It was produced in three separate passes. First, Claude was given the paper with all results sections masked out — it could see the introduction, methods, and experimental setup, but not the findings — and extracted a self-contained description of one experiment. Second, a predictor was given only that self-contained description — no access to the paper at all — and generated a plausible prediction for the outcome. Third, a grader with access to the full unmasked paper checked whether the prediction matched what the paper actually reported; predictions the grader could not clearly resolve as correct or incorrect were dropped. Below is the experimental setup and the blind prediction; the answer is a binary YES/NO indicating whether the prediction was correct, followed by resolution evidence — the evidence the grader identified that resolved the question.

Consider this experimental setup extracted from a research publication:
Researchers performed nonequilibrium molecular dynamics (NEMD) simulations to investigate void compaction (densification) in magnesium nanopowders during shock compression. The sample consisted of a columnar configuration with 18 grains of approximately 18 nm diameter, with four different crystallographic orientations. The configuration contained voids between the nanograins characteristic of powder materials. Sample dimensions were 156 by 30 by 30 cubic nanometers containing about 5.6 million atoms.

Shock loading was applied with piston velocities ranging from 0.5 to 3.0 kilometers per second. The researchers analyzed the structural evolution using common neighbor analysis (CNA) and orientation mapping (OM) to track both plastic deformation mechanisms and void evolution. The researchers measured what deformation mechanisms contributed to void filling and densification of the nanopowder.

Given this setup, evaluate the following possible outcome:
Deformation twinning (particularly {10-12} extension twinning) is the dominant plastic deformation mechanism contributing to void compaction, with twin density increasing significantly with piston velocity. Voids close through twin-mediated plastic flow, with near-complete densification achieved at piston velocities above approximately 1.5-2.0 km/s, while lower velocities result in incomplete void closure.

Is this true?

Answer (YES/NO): NO